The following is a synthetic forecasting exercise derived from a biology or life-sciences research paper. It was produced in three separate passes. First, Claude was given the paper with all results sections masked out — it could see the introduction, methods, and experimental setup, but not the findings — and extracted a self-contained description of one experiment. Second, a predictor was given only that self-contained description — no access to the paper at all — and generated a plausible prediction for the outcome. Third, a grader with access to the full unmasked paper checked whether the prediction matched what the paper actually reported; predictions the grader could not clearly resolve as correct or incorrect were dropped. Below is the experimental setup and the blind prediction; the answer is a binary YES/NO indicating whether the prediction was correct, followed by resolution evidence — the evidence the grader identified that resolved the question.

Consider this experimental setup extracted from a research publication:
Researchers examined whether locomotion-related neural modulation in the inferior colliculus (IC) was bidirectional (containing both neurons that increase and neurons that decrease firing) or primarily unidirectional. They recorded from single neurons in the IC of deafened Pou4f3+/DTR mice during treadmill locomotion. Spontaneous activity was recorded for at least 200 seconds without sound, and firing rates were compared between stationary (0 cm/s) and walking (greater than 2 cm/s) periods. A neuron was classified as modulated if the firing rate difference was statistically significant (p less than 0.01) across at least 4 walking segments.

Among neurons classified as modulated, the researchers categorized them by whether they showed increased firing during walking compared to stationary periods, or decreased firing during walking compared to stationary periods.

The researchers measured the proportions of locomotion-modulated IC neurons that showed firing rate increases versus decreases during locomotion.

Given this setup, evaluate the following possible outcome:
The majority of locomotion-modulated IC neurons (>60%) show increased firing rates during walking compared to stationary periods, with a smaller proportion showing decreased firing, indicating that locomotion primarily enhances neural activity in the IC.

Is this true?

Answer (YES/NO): YES